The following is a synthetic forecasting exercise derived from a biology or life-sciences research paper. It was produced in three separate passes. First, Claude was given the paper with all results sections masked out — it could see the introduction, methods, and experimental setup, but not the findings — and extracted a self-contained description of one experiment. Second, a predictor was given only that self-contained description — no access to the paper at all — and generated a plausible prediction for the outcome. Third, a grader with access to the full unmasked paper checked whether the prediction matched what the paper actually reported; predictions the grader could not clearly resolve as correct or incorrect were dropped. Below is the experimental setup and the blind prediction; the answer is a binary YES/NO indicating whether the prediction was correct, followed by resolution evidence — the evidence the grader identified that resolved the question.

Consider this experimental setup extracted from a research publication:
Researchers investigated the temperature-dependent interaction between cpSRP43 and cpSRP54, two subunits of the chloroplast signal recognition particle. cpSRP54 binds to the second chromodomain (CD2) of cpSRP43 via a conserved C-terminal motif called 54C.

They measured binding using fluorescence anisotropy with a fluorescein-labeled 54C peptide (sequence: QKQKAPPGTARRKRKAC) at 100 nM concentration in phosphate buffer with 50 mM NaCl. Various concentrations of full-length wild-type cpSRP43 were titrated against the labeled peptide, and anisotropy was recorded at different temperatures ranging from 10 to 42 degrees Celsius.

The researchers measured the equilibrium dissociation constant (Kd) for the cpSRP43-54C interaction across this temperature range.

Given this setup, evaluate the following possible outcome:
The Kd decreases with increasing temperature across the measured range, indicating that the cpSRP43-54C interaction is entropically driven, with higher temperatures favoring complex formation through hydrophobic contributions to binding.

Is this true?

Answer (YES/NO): NO